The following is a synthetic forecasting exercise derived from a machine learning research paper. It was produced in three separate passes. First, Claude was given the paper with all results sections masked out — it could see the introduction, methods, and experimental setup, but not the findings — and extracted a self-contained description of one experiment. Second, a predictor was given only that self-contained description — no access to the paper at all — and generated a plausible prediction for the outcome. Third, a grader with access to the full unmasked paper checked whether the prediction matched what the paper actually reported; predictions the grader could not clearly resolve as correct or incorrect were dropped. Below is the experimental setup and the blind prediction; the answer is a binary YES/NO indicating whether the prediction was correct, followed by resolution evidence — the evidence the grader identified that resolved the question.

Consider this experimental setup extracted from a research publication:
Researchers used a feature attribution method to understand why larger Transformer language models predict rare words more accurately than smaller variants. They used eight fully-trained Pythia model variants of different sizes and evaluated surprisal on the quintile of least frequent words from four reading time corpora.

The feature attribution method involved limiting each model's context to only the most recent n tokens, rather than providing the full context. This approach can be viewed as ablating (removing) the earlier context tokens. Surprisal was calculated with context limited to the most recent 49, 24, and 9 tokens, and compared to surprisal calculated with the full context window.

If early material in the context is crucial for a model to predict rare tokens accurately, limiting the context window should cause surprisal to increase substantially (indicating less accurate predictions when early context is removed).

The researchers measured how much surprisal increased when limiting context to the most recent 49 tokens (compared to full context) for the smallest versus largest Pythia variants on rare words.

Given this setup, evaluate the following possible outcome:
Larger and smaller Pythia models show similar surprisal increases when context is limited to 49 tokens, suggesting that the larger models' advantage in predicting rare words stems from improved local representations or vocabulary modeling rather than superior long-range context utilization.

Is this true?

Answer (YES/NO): NO